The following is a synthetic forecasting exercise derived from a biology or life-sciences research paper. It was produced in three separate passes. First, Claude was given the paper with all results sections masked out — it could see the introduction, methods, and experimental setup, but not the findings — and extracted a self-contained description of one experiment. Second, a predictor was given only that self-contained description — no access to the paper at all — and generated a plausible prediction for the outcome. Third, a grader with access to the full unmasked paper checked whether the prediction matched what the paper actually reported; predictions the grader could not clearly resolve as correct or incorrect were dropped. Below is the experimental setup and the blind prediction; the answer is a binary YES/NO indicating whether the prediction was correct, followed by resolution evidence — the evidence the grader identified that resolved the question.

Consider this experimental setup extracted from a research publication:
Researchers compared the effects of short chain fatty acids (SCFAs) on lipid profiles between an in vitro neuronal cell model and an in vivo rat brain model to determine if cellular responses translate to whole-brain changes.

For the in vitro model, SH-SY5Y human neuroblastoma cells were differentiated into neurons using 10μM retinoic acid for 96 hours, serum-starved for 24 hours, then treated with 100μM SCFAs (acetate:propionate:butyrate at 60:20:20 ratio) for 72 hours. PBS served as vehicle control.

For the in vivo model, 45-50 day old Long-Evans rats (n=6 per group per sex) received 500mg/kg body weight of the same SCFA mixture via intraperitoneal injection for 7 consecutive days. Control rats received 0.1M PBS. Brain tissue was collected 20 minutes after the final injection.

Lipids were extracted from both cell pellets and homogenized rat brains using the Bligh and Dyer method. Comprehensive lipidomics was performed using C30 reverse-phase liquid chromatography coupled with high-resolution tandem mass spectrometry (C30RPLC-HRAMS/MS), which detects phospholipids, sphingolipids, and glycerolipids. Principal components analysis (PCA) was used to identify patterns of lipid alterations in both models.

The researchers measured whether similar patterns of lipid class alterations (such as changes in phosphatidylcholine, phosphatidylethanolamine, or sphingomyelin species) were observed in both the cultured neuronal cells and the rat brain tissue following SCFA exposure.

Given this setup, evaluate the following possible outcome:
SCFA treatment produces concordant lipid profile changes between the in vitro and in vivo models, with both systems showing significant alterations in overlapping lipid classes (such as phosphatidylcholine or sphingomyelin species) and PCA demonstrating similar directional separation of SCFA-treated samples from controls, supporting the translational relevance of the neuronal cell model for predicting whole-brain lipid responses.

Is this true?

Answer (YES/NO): NO